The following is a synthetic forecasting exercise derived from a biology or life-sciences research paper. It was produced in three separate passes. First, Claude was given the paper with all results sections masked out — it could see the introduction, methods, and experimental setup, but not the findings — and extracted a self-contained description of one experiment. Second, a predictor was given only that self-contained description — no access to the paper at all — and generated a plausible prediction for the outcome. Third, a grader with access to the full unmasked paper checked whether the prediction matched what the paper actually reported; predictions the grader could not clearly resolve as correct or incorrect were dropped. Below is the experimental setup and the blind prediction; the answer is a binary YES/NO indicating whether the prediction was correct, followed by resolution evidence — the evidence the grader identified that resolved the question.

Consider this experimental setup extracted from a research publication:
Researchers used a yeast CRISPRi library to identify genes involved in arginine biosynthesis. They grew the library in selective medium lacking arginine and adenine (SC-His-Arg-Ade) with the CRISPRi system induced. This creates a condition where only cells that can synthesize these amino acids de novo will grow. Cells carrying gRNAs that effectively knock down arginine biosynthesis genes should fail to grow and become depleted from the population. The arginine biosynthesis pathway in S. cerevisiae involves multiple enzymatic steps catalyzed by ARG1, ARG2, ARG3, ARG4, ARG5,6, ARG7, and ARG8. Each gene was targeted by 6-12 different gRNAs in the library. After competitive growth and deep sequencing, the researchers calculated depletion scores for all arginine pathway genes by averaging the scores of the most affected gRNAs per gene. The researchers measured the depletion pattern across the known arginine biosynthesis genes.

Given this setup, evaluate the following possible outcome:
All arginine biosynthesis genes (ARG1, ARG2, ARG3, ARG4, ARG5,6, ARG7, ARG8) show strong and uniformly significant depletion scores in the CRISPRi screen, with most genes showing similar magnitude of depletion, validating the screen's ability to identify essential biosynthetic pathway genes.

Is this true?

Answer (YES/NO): NO